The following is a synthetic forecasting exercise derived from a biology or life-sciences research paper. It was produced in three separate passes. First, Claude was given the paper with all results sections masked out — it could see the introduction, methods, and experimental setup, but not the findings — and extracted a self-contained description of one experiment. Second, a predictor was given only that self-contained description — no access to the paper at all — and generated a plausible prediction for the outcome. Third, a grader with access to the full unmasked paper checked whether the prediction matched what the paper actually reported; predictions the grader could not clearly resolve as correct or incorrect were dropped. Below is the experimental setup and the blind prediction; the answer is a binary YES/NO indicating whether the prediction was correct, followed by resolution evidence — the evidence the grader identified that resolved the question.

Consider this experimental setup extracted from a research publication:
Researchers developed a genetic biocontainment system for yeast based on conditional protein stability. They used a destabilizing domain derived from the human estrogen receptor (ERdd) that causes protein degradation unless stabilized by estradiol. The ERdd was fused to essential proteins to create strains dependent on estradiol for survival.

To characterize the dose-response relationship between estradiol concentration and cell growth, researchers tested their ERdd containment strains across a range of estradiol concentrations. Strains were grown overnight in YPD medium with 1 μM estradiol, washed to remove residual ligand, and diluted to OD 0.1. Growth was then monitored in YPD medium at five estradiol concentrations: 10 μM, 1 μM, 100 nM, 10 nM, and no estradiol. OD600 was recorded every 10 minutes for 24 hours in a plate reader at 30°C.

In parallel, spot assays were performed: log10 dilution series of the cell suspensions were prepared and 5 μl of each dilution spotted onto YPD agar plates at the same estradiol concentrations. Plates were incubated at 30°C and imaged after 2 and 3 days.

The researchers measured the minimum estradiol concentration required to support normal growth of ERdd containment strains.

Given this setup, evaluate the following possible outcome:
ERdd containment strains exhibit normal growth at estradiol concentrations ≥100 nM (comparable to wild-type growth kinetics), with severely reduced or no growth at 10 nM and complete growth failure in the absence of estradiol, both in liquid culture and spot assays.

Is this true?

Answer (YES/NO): NO